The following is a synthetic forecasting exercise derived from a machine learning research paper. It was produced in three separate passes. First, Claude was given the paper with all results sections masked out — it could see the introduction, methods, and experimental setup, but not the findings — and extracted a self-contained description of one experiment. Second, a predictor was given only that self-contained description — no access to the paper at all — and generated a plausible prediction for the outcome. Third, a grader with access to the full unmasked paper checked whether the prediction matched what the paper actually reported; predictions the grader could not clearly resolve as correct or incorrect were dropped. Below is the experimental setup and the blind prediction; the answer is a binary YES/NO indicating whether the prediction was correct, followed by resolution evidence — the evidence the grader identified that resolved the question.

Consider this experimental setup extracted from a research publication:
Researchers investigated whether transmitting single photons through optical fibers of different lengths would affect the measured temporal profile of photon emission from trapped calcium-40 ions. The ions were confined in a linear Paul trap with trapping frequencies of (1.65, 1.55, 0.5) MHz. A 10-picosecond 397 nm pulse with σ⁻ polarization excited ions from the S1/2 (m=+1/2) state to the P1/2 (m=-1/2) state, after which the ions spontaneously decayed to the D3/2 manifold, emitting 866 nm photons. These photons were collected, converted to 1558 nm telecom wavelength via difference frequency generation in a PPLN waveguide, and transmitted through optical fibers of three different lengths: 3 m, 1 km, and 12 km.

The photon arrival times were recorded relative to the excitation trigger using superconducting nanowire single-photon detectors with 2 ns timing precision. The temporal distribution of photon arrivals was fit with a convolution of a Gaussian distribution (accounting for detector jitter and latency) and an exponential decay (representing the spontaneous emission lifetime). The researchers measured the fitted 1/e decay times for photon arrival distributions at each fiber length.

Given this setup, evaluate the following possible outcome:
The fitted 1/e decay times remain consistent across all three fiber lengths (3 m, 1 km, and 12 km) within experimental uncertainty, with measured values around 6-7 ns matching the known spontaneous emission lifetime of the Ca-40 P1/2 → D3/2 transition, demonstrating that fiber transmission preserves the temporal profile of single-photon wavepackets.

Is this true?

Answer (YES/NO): YES